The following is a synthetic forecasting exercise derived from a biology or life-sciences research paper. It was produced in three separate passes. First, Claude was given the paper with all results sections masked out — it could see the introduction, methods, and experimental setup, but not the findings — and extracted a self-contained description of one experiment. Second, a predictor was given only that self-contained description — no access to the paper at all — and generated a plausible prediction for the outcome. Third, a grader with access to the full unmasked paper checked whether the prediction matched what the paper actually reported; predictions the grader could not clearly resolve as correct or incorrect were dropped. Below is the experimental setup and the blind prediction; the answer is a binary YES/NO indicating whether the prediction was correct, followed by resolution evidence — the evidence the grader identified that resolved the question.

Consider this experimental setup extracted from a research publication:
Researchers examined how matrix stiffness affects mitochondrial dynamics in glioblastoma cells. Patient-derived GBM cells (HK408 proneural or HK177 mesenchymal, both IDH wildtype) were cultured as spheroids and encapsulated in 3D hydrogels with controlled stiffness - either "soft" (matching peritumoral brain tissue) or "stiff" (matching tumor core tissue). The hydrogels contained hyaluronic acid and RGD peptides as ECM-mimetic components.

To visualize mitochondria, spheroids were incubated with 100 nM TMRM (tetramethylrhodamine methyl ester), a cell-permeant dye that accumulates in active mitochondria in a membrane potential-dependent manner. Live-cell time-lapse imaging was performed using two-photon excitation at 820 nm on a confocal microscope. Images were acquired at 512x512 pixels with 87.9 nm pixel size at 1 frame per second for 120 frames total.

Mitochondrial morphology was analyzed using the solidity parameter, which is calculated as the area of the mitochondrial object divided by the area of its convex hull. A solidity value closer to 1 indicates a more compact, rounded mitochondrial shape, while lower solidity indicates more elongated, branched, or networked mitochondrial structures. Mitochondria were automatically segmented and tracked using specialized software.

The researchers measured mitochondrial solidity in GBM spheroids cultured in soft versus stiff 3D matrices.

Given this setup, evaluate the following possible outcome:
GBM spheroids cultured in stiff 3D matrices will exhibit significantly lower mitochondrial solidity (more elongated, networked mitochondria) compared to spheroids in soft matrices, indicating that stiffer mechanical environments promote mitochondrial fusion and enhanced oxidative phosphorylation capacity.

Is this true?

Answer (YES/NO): YES